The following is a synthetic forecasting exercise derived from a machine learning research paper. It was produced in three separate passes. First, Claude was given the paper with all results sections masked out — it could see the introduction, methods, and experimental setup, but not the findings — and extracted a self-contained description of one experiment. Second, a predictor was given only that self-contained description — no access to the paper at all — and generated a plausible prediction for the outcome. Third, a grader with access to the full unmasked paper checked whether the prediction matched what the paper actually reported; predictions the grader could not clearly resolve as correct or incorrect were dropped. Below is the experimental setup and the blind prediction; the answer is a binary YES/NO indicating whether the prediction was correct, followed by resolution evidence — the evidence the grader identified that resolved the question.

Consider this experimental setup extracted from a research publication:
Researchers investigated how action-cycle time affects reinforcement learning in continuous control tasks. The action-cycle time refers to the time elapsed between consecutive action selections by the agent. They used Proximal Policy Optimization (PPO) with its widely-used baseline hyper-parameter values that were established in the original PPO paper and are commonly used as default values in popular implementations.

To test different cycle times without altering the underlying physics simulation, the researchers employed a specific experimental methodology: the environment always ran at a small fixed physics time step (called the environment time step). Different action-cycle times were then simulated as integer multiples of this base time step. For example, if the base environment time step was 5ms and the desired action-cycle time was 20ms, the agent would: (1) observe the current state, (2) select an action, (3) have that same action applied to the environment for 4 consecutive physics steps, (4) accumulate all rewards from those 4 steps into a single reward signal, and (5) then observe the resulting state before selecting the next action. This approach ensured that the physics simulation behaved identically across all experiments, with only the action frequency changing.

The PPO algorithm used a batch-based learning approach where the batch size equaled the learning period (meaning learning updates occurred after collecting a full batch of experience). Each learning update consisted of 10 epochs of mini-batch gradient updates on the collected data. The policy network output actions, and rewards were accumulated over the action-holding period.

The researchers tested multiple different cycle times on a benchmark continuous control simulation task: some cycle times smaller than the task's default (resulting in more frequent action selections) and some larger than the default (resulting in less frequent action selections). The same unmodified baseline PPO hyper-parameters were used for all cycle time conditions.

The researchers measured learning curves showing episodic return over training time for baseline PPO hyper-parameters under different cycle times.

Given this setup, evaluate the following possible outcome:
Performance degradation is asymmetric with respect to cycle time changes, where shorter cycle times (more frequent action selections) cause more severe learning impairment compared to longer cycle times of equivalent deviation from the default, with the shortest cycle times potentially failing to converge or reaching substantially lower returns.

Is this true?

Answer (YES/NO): YES